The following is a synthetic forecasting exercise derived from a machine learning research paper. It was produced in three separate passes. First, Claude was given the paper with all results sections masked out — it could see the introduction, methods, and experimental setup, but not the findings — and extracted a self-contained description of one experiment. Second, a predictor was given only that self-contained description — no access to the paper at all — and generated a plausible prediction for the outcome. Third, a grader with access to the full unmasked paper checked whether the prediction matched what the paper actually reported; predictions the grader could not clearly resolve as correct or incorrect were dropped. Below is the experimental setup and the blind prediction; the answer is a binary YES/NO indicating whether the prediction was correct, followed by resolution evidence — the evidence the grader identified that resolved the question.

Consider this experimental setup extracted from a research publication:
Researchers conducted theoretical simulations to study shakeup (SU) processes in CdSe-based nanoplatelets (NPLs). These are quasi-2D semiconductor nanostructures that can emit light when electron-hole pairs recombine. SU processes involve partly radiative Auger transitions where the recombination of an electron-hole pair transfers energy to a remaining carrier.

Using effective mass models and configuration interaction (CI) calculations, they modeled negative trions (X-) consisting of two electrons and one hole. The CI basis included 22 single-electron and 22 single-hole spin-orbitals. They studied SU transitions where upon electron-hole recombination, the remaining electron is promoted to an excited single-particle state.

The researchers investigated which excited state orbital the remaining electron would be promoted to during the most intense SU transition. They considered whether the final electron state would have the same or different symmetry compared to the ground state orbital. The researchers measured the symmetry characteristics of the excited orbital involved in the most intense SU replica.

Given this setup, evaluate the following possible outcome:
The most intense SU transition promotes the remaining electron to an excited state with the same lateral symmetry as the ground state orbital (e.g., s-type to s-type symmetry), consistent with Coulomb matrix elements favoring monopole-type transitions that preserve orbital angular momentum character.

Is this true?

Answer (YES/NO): YES